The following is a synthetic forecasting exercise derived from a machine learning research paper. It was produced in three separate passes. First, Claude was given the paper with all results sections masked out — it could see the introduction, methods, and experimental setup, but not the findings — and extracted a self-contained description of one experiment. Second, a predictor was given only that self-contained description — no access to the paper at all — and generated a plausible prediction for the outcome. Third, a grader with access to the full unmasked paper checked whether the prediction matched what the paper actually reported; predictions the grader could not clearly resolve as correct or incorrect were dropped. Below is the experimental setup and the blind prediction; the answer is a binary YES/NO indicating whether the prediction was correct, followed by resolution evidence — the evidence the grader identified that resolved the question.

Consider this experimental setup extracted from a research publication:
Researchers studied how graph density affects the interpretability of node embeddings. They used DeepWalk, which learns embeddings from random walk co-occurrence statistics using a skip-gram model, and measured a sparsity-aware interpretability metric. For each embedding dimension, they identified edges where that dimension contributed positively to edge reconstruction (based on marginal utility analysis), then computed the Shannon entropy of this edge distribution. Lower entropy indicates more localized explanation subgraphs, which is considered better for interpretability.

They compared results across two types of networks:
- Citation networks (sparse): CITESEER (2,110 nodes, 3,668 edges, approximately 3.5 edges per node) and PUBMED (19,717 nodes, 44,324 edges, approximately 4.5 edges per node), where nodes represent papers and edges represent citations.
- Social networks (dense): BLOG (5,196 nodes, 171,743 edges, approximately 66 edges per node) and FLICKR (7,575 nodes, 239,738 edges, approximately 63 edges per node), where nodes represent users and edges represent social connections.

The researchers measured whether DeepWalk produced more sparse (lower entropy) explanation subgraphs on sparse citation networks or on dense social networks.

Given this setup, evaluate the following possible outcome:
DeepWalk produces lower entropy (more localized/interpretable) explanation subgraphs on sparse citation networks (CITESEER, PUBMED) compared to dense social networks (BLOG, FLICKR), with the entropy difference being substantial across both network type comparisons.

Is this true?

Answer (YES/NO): NO